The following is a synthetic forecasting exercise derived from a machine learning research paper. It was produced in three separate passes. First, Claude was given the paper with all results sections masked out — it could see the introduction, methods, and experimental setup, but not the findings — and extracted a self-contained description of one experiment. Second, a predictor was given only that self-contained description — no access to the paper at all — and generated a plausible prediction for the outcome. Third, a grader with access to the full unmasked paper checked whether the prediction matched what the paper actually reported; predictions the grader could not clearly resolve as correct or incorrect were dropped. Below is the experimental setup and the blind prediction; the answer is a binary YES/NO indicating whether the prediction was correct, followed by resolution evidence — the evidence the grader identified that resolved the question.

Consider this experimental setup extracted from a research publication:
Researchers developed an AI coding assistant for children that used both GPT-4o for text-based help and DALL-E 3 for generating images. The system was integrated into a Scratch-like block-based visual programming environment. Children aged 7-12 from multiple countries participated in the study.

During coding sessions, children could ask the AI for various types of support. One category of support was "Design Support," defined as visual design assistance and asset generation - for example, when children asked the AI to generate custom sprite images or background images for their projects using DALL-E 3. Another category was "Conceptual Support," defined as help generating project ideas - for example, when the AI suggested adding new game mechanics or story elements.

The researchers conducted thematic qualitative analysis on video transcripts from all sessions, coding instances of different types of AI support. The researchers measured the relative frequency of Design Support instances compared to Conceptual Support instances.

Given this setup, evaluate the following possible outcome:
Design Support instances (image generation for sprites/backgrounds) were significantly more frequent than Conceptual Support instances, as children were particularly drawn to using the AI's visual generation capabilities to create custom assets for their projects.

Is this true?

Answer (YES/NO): YES